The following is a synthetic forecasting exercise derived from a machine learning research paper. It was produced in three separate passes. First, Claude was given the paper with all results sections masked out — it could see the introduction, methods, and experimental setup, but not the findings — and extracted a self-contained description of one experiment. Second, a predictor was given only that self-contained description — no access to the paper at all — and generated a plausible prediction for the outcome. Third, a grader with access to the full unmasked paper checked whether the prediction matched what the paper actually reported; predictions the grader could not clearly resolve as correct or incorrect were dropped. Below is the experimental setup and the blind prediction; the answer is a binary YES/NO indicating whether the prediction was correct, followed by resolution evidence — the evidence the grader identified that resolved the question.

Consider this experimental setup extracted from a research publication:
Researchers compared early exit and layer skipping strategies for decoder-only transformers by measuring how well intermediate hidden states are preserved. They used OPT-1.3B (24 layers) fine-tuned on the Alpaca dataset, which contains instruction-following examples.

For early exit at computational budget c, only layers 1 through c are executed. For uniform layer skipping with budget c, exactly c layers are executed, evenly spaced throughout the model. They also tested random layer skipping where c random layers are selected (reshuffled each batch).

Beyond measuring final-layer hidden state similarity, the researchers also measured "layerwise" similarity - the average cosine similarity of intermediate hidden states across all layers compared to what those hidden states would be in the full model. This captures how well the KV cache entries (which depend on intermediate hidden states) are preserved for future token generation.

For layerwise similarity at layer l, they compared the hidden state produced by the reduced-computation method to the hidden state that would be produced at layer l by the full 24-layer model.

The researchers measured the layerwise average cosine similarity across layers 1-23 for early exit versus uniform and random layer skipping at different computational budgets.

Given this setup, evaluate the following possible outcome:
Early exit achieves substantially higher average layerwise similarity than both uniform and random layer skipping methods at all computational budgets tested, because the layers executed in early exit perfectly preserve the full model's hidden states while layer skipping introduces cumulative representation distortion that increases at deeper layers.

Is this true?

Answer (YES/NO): NO